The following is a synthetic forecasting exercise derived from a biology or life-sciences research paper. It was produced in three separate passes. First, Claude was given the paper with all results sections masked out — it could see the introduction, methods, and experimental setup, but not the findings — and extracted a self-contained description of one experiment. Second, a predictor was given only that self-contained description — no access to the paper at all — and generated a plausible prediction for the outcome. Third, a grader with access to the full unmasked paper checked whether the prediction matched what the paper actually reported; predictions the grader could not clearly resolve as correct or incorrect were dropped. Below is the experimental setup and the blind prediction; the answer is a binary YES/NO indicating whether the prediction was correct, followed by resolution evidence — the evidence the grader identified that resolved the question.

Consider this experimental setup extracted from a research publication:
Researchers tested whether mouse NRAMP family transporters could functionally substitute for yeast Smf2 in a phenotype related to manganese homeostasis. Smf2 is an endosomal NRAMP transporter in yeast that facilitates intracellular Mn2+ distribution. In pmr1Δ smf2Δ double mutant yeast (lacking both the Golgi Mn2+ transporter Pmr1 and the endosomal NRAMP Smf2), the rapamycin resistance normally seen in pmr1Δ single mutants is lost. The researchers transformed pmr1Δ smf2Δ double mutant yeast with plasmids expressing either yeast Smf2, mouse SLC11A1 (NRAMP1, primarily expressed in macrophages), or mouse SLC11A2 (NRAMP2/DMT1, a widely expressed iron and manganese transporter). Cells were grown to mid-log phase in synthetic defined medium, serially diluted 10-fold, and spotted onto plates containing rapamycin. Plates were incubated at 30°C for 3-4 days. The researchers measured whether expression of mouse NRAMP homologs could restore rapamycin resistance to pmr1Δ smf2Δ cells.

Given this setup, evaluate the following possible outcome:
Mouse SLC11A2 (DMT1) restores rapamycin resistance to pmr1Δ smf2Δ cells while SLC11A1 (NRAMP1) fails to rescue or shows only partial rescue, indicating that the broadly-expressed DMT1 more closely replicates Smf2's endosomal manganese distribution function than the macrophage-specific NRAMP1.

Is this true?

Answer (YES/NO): YES